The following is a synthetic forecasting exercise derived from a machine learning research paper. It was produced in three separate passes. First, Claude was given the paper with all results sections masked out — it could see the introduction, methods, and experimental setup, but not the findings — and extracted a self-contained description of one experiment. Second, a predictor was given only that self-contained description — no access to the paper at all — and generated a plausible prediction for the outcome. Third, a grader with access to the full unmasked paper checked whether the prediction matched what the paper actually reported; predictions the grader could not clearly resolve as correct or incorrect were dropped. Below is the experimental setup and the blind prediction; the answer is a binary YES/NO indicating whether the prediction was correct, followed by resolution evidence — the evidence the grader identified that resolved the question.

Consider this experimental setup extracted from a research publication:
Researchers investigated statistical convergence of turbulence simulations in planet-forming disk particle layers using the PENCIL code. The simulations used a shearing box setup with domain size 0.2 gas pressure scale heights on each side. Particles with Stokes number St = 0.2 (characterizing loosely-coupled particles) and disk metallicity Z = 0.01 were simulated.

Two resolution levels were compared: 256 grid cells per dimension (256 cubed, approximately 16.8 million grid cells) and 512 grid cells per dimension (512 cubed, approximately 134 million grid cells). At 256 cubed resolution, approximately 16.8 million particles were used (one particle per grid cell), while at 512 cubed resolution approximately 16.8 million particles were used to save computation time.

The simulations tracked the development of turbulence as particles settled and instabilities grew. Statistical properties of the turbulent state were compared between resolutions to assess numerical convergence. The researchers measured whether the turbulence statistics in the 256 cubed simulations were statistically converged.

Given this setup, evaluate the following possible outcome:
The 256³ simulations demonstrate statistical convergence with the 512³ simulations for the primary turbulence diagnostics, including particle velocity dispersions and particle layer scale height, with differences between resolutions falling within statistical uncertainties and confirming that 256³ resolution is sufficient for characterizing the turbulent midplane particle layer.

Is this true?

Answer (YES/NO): NO